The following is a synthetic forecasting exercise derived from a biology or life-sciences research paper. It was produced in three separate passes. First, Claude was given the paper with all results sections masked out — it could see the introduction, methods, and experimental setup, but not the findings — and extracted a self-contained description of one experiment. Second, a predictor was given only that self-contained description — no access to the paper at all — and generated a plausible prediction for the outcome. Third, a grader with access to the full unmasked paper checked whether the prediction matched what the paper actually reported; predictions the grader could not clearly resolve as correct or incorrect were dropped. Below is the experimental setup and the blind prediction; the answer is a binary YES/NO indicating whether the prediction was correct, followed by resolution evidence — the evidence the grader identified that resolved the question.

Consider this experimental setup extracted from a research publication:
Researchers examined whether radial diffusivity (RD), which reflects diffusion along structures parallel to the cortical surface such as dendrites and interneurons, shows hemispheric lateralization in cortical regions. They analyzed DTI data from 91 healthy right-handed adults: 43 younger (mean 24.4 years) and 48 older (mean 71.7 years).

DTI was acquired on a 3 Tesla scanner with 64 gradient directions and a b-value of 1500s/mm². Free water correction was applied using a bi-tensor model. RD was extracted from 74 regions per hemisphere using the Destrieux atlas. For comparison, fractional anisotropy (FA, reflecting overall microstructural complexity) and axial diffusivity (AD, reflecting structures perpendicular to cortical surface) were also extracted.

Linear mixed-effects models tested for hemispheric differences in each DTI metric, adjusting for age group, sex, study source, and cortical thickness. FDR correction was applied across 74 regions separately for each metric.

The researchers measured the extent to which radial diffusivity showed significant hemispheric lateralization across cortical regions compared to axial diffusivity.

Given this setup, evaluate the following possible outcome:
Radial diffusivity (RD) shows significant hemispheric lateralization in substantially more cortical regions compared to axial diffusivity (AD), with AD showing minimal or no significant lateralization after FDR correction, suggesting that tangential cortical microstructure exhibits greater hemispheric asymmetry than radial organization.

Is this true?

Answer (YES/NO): NO